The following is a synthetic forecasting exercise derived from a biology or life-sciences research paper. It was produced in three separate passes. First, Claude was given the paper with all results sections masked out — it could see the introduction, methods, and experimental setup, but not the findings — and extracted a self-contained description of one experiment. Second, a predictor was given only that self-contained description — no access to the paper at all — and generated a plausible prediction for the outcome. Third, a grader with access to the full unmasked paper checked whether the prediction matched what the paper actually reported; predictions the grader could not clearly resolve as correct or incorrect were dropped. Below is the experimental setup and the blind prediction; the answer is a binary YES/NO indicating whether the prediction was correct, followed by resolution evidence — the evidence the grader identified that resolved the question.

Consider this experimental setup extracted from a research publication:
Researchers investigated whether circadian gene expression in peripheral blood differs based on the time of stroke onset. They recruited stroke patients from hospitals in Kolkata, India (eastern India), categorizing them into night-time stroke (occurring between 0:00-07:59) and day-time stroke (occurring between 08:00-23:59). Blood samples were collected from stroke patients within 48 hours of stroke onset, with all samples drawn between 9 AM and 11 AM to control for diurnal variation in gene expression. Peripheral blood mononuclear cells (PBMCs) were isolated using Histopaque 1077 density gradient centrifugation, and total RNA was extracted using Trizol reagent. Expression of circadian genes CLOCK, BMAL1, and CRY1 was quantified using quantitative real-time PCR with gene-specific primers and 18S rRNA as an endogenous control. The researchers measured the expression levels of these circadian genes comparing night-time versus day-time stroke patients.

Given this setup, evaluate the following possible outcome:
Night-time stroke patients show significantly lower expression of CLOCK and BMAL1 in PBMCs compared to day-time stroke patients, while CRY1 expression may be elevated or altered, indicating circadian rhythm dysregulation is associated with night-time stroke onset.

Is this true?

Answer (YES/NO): NO